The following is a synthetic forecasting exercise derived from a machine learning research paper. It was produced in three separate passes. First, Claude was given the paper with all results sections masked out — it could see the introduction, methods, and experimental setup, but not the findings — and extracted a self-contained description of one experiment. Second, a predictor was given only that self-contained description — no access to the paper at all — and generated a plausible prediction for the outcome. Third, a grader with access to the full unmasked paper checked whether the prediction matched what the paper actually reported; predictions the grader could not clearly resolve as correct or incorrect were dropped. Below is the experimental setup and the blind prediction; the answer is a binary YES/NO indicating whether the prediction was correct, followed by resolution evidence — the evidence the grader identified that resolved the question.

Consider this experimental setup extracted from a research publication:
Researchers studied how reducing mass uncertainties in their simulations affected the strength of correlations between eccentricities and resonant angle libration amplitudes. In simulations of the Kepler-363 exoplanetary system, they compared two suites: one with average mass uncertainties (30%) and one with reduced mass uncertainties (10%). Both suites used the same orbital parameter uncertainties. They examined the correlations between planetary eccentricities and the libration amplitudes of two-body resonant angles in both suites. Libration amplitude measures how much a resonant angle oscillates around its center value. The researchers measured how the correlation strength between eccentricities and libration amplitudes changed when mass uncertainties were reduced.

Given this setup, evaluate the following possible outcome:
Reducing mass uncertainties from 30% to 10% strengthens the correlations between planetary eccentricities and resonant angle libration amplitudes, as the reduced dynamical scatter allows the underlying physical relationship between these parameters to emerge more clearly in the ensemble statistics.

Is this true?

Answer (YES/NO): YES